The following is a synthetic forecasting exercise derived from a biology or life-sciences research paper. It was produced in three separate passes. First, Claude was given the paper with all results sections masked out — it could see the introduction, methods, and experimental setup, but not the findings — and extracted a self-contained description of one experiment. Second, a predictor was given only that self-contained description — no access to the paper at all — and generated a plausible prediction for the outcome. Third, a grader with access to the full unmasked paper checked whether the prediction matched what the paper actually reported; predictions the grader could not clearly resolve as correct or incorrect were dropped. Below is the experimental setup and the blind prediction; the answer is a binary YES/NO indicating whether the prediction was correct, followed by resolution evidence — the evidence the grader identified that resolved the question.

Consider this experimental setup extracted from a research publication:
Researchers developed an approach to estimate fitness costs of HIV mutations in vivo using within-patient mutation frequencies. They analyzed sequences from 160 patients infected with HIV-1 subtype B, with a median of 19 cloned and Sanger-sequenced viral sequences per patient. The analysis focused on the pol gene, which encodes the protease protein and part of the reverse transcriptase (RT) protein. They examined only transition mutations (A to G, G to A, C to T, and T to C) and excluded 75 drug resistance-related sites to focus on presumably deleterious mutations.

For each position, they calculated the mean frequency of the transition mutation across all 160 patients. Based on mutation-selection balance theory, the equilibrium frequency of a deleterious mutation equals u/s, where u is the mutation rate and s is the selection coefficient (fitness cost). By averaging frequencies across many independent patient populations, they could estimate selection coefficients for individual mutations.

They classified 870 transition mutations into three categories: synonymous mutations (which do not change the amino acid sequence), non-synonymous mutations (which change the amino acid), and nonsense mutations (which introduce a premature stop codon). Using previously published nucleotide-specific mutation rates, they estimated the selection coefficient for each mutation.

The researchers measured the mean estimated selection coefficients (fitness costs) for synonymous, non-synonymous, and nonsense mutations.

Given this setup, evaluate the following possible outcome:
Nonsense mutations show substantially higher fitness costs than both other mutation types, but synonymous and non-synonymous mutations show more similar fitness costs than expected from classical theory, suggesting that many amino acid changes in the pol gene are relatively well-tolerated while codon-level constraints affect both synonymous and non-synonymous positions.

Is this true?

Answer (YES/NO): NO